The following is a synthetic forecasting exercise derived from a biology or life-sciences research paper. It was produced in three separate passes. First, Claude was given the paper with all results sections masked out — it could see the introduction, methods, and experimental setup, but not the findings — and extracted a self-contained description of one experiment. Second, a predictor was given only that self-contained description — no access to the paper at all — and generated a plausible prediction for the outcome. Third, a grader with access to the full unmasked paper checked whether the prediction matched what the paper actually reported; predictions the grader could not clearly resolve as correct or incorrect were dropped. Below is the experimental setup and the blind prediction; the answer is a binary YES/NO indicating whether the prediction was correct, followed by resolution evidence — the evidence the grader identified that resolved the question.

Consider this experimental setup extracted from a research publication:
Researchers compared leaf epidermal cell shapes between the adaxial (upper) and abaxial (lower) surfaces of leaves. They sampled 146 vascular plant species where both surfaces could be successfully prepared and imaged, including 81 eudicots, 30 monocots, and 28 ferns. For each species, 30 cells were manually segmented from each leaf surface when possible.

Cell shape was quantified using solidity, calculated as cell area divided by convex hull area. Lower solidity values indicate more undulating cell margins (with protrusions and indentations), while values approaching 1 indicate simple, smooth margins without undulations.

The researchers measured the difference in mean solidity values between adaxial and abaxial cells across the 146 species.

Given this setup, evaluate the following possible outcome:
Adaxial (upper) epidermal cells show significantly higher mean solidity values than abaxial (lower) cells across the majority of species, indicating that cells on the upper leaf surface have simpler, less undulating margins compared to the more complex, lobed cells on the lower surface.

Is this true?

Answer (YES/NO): NO